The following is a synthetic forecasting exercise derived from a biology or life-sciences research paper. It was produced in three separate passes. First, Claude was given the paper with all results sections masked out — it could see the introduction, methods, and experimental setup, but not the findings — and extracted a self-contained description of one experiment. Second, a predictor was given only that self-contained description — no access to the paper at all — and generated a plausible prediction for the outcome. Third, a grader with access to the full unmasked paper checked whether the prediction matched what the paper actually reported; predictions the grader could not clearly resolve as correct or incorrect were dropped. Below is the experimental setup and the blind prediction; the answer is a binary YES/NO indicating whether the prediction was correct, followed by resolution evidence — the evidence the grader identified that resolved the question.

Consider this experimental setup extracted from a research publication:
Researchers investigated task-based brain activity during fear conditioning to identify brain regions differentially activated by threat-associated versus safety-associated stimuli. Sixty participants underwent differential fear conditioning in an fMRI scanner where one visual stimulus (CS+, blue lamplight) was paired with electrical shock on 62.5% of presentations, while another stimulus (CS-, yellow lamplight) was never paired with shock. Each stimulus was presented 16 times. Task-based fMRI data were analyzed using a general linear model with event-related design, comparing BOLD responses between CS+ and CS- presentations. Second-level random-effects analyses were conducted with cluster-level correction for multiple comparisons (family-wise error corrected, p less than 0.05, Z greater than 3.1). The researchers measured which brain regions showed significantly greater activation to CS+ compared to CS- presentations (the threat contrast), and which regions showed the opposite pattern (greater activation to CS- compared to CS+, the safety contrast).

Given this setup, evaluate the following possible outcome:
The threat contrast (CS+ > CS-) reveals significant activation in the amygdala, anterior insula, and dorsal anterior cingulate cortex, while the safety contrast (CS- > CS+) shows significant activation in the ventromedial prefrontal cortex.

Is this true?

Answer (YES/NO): NO